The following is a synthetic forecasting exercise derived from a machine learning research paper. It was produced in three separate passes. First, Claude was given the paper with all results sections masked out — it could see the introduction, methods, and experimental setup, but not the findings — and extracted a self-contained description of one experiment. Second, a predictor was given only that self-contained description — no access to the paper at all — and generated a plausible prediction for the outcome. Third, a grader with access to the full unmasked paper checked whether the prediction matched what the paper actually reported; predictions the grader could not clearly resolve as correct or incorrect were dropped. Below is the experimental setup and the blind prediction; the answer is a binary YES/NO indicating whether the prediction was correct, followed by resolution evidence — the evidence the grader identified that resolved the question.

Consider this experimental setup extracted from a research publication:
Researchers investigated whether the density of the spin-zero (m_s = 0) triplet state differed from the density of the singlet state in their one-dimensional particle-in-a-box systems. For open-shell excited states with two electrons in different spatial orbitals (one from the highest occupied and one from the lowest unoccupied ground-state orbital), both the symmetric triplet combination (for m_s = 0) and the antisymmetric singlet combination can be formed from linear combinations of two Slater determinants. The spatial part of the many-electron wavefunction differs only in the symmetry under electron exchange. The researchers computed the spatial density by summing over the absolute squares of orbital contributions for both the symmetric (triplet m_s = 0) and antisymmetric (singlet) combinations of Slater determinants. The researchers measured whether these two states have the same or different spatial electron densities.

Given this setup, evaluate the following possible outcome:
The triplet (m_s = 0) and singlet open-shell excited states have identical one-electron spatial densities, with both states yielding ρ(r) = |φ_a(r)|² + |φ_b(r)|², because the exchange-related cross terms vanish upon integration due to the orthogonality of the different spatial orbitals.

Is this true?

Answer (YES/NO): YES